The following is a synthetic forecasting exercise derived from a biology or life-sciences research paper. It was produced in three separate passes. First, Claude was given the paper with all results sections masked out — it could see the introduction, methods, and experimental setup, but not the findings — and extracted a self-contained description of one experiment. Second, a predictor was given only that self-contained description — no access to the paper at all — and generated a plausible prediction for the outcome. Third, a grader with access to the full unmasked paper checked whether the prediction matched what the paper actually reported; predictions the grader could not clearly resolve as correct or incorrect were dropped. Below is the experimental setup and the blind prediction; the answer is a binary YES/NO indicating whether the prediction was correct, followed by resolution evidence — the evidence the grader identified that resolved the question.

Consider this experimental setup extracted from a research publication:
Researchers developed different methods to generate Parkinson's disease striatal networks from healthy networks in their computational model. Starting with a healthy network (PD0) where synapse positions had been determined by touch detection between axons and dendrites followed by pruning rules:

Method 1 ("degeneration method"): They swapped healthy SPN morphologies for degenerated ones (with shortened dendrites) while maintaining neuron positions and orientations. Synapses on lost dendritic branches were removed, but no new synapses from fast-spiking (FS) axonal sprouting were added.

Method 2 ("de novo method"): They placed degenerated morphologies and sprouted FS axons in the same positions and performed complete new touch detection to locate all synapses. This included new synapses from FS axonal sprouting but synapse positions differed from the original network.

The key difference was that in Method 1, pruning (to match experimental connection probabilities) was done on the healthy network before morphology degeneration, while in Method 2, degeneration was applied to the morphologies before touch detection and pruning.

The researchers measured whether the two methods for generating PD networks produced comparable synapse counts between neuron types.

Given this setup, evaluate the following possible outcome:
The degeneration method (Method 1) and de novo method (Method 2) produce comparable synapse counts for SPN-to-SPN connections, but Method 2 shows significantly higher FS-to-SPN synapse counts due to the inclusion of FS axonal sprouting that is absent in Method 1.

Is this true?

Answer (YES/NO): NO